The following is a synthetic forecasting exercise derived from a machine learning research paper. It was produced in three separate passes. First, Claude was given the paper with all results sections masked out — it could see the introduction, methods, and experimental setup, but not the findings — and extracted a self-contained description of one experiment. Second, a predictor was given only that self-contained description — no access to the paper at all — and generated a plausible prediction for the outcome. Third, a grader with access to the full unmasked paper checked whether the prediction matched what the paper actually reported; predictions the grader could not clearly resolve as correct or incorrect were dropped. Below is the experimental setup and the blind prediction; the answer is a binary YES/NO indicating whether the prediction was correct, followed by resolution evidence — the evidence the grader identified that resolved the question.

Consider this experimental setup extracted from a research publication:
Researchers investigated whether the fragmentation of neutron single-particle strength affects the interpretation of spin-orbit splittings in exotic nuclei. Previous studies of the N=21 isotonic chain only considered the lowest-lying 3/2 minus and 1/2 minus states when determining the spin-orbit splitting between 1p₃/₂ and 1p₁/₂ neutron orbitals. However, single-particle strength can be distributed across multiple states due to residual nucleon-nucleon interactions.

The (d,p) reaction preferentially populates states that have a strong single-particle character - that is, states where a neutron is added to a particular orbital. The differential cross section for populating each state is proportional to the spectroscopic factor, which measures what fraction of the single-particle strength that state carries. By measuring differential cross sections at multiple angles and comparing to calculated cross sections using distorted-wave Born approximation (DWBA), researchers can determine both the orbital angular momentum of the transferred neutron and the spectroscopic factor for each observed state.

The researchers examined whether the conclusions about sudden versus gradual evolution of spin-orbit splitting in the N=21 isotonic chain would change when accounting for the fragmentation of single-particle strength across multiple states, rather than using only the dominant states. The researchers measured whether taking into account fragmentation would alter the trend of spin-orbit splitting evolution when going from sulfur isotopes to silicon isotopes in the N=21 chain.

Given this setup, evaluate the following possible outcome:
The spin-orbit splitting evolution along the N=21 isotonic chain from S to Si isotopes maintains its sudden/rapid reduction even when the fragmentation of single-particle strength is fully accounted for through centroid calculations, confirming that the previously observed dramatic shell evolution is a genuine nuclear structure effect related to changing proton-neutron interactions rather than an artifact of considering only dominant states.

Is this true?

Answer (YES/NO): NO